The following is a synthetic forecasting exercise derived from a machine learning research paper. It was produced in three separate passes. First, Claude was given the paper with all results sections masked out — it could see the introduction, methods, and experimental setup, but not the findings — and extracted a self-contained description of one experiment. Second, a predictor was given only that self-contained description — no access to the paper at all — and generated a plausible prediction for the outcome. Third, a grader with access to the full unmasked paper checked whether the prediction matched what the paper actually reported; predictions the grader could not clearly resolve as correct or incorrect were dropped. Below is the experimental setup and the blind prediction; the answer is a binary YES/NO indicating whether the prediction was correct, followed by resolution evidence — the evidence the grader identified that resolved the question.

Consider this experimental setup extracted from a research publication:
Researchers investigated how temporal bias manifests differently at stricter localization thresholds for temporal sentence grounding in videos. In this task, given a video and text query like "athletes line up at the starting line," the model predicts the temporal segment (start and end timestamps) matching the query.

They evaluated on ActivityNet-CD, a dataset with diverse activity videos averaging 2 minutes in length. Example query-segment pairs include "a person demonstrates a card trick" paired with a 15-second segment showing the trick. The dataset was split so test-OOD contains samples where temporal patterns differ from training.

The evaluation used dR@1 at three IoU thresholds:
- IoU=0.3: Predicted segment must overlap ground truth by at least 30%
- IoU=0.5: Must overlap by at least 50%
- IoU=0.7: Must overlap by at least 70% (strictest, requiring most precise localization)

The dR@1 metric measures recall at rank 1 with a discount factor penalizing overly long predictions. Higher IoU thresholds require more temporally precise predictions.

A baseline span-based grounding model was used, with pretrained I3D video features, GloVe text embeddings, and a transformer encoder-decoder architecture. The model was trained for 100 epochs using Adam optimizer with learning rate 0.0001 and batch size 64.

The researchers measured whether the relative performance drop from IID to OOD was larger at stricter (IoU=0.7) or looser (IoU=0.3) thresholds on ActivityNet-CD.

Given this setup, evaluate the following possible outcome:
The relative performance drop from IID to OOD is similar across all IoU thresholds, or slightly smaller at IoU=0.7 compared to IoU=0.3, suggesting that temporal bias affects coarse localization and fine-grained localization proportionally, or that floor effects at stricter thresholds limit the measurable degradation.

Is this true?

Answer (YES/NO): NO